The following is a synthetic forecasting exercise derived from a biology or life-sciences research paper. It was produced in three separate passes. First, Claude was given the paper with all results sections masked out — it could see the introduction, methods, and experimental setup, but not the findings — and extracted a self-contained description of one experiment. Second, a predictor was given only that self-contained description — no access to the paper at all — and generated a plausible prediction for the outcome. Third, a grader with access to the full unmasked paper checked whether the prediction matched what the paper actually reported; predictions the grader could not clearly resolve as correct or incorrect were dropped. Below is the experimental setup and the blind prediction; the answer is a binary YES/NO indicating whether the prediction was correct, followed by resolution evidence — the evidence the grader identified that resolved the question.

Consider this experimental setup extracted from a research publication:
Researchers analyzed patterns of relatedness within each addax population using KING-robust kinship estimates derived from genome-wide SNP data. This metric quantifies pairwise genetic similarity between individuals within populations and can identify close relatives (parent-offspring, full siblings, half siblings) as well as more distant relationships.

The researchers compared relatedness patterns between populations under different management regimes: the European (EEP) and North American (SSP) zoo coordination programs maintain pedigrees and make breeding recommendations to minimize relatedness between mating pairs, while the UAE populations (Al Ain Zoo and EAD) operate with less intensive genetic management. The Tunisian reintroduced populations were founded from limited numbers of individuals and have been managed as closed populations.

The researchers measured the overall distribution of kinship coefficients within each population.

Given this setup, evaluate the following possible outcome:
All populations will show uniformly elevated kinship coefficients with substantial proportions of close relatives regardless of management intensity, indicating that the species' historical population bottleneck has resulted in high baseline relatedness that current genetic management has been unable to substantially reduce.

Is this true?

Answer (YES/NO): NO